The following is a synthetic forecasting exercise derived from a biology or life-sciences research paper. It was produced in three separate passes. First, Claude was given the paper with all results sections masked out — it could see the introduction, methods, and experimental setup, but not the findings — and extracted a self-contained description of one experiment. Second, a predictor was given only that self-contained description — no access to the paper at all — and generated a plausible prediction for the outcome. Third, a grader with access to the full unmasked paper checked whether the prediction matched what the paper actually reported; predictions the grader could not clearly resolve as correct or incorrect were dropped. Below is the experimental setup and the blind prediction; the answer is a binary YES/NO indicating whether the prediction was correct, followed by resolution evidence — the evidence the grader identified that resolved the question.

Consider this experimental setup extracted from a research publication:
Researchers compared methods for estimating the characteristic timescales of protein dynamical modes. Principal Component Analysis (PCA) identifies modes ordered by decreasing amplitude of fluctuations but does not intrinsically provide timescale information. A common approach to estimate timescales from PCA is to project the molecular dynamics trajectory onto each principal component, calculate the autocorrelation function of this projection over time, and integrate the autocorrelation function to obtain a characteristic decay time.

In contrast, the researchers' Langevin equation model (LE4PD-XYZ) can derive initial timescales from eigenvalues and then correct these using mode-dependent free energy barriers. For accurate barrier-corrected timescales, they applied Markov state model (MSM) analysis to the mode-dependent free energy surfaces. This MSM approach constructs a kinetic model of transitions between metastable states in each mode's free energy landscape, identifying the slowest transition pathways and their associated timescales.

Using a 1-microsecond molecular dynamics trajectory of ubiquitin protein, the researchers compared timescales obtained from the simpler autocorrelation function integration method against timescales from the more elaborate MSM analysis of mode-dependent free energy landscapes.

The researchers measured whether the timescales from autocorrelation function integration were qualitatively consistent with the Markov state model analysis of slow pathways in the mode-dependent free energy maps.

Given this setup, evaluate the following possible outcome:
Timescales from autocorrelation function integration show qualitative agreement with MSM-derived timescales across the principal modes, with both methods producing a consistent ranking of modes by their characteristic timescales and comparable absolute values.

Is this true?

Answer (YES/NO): YES